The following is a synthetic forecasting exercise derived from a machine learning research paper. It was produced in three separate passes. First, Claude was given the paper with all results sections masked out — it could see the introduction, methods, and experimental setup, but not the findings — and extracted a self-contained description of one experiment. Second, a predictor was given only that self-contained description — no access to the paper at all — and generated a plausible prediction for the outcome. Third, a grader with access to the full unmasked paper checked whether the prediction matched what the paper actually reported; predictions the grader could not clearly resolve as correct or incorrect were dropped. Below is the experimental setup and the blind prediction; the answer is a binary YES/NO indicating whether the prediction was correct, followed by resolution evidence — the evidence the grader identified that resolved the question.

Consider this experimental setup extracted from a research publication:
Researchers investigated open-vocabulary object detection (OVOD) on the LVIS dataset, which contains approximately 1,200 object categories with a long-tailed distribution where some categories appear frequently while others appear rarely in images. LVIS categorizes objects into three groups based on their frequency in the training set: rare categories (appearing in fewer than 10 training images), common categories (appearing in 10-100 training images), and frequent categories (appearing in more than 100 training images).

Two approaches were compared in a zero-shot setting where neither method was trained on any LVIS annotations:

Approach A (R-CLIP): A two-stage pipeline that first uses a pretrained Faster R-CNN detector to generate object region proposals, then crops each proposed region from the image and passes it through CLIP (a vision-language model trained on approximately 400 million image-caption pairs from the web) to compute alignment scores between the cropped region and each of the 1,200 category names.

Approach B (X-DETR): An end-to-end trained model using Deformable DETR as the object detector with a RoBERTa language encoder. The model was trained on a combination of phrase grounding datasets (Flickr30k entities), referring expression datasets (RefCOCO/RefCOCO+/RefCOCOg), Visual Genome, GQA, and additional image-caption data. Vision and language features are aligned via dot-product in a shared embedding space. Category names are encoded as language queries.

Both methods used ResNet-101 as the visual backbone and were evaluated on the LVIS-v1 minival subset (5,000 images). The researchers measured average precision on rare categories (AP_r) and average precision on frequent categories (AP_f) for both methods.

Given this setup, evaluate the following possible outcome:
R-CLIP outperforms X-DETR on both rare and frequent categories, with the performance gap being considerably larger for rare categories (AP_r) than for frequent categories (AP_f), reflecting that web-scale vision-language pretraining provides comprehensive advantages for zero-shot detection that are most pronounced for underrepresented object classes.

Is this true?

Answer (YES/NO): NO